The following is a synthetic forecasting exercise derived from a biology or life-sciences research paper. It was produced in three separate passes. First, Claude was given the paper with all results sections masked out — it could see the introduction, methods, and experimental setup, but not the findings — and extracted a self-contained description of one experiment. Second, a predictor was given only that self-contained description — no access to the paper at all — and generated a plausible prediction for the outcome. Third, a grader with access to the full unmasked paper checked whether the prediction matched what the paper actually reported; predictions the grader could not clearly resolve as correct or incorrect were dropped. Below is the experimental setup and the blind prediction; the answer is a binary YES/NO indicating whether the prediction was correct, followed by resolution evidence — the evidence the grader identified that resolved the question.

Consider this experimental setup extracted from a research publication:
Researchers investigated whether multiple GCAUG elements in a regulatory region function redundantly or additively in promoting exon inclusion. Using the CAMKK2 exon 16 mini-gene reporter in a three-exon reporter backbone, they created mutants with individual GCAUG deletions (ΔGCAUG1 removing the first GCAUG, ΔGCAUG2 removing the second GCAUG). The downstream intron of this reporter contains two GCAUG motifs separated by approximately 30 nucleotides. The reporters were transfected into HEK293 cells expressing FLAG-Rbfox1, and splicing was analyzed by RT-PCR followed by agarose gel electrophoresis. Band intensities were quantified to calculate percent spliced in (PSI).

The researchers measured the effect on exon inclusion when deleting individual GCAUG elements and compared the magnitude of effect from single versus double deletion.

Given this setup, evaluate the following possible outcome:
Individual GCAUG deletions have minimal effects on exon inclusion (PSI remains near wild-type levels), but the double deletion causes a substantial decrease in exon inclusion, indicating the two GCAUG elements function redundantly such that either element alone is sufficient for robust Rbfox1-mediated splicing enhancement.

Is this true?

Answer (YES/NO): NO